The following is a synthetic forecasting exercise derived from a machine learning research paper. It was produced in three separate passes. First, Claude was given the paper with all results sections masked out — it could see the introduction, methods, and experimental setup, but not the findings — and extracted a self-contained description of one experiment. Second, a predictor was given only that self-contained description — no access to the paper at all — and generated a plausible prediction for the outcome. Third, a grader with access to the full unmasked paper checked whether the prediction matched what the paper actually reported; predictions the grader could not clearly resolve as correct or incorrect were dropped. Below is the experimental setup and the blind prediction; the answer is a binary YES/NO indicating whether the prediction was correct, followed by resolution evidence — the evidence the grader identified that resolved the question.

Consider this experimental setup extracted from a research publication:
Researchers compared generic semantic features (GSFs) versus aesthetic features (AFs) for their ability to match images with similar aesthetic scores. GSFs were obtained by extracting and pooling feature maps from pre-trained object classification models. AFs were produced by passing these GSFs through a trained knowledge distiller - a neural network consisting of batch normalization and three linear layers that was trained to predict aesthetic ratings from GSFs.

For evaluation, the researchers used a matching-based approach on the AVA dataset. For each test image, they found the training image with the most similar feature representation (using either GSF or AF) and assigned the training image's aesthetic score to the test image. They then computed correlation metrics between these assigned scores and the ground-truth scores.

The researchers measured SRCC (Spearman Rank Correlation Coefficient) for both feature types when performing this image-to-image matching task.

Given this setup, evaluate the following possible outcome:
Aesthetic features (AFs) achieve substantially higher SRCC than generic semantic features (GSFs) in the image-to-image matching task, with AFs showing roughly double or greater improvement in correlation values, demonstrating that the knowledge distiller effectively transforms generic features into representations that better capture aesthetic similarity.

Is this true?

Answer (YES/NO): NO